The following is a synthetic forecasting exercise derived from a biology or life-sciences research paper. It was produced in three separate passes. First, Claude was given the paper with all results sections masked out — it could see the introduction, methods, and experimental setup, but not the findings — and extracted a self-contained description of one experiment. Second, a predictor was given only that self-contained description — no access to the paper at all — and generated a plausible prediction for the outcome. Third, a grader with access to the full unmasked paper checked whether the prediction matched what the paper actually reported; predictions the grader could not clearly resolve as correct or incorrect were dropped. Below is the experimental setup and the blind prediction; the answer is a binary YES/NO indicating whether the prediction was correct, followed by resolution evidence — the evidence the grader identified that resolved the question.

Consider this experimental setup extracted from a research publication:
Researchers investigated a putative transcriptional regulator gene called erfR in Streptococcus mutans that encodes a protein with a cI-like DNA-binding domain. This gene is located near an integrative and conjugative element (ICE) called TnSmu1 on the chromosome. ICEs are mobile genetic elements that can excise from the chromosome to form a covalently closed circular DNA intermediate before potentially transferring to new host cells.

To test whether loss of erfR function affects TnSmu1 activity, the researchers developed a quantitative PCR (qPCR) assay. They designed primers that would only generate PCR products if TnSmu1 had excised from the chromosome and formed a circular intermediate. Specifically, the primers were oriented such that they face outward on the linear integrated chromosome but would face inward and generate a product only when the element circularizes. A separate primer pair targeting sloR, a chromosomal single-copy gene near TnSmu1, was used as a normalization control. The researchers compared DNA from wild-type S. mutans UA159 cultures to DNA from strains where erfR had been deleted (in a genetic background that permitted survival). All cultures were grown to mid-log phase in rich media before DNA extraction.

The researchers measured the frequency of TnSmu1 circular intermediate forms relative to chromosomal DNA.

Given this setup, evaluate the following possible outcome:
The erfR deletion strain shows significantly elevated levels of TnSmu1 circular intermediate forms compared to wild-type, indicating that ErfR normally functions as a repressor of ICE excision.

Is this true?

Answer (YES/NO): YES